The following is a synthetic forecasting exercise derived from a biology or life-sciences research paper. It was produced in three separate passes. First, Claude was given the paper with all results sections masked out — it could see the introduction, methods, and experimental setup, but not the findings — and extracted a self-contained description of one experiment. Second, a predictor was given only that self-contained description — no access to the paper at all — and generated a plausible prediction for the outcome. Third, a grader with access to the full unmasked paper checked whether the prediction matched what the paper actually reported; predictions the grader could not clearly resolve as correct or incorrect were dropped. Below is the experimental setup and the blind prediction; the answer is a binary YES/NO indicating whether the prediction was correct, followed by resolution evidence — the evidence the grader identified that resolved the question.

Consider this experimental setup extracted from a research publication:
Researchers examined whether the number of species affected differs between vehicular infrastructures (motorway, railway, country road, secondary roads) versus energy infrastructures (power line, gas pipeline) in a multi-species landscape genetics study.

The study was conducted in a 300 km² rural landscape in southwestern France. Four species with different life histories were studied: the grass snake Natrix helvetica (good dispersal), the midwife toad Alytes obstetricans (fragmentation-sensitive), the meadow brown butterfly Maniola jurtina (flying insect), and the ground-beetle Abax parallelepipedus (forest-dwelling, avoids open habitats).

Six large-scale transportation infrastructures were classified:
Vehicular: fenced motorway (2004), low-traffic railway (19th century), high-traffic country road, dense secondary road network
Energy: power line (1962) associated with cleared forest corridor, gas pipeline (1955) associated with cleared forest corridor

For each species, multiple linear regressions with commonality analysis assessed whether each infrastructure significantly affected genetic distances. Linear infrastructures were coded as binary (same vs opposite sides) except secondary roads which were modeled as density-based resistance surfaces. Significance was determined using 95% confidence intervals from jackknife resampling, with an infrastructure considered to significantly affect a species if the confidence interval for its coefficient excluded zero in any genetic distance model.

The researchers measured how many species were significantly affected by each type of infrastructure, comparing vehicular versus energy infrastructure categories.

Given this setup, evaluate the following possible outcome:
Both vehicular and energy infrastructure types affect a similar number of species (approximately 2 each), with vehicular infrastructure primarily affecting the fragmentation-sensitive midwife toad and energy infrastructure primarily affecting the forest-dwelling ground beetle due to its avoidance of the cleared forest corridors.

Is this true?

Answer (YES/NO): NO